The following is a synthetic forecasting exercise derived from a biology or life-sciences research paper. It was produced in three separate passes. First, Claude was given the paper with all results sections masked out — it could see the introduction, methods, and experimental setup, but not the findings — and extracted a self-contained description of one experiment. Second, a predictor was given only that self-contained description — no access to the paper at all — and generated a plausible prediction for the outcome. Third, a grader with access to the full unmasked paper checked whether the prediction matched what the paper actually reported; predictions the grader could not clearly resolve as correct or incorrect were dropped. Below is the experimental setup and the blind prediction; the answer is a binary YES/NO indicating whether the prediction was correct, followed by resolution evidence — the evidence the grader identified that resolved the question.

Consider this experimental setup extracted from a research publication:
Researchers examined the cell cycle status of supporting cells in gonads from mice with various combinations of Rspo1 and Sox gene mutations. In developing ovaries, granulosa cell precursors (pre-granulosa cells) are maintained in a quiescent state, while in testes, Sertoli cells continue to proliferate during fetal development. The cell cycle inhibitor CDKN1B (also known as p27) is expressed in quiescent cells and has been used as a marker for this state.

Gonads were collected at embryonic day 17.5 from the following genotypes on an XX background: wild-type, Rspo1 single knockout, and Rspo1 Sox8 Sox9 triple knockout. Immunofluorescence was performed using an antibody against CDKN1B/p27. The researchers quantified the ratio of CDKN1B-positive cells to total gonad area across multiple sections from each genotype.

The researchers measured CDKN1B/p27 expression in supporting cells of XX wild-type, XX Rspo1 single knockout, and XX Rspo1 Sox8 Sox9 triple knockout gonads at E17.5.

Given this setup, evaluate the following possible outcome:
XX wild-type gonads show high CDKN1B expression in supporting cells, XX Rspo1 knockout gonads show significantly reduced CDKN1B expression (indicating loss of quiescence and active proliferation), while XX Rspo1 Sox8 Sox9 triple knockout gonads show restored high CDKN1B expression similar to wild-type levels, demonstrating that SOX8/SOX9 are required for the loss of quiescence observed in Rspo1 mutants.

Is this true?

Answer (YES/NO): NO